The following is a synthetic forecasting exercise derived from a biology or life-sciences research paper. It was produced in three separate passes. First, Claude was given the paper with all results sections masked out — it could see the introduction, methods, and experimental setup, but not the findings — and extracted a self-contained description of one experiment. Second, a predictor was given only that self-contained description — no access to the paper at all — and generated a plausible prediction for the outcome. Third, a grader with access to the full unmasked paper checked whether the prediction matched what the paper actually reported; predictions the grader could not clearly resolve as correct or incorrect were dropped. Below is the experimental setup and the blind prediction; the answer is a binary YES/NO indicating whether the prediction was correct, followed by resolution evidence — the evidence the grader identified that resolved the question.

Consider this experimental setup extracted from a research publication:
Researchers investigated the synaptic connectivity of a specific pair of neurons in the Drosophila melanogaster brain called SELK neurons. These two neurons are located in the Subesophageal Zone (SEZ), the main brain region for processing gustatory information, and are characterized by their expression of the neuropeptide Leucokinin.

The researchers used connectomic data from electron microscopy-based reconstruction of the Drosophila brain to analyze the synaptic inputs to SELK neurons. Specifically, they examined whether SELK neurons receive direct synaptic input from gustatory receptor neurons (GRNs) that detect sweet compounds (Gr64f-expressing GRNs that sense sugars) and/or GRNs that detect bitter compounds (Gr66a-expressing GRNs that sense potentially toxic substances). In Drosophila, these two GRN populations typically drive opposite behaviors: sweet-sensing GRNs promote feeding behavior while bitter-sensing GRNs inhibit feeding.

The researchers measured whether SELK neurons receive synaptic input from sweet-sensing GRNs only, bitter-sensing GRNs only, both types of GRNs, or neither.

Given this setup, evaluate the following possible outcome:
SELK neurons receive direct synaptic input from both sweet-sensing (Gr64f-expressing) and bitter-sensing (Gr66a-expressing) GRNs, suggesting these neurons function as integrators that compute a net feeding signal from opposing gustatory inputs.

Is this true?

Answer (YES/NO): YES